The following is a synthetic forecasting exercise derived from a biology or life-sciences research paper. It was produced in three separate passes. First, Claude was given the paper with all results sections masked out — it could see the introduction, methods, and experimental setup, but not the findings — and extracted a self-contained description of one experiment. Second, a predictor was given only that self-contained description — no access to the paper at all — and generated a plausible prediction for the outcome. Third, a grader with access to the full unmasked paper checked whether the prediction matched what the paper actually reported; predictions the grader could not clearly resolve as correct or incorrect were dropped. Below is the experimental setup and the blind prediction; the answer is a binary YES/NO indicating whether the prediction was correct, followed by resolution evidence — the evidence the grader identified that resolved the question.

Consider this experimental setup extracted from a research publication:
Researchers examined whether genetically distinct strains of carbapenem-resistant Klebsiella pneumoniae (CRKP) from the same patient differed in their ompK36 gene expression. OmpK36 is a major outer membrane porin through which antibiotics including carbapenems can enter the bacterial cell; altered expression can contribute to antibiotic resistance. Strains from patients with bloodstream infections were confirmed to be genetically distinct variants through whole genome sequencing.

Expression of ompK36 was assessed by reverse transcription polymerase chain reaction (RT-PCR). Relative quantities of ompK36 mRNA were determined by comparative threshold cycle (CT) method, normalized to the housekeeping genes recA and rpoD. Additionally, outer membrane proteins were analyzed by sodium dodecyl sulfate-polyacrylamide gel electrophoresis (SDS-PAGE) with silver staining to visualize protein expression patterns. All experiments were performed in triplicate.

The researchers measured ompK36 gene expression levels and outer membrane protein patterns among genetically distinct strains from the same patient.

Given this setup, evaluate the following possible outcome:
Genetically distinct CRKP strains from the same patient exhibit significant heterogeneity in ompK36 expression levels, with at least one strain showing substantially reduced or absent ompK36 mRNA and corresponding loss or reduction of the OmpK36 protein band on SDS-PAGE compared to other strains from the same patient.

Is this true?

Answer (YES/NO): YES